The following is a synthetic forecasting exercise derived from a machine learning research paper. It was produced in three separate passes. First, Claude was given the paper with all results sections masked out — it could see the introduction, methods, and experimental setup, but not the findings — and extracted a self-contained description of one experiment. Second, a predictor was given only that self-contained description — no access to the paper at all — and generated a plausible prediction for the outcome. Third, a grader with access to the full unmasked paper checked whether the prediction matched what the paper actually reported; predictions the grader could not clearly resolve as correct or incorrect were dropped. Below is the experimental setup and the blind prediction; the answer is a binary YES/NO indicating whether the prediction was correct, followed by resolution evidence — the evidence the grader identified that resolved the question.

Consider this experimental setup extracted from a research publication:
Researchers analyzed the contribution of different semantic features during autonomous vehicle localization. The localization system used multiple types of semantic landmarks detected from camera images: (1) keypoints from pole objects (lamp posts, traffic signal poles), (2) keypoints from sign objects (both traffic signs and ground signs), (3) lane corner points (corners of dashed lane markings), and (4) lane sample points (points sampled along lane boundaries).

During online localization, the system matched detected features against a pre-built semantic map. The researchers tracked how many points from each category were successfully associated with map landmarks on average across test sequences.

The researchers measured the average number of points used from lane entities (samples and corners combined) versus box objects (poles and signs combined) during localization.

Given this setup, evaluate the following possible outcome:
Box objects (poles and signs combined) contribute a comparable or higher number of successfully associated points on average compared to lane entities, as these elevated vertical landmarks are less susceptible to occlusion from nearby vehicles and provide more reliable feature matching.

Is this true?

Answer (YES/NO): NO